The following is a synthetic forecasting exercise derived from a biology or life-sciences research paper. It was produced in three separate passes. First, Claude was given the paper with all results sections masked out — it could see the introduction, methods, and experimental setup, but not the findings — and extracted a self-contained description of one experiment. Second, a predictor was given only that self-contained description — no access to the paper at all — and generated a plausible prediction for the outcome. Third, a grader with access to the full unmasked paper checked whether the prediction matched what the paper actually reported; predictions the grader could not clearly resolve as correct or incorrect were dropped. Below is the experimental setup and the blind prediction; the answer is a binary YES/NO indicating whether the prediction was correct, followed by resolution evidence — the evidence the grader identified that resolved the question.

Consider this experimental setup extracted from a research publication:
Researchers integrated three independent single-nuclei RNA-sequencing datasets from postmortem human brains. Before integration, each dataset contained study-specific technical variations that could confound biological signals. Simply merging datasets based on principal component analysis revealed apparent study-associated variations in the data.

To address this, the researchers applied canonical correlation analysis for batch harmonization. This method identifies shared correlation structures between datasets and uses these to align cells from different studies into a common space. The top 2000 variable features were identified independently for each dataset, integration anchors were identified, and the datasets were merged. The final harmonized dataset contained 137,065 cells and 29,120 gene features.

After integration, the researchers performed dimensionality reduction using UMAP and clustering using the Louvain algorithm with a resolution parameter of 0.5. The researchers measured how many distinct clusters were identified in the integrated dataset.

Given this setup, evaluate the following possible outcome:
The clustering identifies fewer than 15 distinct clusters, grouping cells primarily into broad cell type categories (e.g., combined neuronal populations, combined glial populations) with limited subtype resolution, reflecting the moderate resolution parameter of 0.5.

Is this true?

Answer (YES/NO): NO